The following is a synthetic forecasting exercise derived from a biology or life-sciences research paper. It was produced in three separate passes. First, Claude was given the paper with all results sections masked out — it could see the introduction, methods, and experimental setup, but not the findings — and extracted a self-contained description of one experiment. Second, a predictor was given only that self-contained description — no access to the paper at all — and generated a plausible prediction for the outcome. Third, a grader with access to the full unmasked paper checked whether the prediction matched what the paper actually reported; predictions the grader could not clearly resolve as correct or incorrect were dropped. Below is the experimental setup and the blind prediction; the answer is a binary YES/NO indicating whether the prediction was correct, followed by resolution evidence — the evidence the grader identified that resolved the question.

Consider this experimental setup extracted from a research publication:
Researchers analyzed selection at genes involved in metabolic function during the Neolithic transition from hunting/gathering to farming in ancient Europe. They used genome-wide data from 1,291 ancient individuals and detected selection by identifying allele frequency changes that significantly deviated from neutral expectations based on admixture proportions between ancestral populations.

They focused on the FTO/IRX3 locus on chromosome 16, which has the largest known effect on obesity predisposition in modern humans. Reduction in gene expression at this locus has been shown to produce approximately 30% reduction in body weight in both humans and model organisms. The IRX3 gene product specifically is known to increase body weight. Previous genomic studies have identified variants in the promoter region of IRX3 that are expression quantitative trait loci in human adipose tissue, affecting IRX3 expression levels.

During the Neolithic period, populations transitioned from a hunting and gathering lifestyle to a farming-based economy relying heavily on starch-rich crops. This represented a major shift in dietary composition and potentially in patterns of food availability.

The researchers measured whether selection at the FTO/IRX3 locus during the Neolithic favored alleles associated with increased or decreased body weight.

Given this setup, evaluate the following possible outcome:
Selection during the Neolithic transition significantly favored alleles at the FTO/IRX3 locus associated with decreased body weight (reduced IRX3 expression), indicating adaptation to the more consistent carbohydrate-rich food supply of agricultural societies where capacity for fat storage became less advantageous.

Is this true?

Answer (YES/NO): YES